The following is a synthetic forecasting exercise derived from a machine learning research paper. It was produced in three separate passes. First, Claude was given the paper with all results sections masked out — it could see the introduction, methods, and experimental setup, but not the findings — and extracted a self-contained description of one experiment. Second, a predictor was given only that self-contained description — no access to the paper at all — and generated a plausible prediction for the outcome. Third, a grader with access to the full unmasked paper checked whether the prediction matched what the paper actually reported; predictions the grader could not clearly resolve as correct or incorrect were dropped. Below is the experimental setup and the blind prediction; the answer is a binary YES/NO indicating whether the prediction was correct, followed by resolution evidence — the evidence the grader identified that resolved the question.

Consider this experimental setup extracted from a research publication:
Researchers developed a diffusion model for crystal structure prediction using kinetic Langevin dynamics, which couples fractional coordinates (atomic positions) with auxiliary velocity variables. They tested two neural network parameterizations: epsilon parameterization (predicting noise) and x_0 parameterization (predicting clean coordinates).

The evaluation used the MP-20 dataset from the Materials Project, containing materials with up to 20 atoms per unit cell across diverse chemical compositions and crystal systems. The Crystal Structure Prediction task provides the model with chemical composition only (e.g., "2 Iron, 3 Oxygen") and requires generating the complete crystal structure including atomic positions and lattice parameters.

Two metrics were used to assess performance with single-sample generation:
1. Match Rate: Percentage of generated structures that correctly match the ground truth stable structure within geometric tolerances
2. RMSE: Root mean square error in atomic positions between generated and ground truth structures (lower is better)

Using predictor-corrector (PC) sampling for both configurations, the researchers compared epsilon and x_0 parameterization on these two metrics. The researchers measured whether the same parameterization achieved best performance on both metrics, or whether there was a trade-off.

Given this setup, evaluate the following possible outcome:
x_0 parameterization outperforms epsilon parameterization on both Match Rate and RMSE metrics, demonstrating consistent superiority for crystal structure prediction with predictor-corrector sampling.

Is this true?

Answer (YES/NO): NO